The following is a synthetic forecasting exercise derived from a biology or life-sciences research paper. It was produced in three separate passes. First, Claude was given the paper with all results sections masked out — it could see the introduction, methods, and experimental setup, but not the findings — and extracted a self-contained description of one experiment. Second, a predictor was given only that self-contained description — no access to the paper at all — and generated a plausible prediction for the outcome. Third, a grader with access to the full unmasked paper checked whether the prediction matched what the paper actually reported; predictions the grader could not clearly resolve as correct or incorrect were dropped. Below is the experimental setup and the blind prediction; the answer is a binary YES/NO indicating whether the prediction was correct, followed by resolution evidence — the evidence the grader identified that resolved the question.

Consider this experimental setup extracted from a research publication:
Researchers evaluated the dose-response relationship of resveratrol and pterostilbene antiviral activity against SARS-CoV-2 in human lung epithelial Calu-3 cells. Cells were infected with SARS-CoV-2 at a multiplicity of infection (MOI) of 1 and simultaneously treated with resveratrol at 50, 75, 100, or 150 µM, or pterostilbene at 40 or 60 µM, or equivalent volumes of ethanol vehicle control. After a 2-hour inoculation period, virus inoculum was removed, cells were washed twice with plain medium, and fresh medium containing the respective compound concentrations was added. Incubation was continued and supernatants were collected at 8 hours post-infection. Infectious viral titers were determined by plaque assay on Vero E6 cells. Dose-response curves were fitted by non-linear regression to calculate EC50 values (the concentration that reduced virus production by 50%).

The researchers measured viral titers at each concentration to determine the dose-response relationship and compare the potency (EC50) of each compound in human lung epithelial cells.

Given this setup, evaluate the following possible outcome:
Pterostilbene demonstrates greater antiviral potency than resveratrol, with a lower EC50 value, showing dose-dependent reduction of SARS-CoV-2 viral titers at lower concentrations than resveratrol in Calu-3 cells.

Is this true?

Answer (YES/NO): NO